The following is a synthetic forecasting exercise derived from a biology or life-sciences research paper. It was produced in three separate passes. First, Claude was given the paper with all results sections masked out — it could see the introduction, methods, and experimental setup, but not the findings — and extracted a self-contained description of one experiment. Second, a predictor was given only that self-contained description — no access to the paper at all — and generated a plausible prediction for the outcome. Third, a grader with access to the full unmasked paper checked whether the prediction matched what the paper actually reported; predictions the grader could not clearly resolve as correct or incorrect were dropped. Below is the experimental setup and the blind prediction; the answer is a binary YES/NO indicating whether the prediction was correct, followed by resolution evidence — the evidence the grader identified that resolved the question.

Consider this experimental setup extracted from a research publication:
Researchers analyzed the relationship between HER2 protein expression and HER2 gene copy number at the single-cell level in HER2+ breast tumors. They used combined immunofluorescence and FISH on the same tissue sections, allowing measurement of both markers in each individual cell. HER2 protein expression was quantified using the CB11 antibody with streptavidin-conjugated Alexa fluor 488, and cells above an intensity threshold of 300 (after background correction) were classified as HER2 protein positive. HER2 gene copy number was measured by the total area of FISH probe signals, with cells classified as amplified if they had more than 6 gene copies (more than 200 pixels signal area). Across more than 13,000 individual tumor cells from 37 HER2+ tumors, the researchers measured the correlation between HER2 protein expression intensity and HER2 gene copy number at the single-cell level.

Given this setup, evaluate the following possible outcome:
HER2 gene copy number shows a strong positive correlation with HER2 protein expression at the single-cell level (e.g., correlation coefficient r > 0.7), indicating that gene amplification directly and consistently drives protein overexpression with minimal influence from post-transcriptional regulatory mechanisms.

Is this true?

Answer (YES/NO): NO